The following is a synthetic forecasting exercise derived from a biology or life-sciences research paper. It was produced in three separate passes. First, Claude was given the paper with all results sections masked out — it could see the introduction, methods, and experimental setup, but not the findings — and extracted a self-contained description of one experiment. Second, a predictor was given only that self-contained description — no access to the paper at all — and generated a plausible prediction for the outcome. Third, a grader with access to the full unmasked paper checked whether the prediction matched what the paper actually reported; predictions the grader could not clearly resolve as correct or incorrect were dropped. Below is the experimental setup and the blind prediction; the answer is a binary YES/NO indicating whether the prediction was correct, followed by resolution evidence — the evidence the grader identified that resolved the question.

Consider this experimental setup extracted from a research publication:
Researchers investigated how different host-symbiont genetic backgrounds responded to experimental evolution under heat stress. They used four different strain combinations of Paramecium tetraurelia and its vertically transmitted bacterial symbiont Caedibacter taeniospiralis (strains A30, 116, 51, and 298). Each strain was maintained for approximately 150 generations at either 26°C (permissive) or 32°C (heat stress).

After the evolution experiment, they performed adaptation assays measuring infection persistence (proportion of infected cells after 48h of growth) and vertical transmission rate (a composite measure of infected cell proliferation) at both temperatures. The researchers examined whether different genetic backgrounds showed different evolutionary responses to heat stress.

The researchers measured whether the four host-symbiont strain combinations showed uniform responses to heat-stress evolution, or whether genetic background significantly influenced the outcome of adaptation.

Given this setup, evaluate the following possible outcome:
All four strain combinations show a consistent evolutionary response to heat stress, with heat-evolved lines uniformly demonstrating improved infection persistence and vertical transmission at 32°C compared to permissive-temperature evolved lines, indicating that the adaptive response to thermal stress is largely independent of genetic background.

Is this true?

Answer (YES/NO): YES